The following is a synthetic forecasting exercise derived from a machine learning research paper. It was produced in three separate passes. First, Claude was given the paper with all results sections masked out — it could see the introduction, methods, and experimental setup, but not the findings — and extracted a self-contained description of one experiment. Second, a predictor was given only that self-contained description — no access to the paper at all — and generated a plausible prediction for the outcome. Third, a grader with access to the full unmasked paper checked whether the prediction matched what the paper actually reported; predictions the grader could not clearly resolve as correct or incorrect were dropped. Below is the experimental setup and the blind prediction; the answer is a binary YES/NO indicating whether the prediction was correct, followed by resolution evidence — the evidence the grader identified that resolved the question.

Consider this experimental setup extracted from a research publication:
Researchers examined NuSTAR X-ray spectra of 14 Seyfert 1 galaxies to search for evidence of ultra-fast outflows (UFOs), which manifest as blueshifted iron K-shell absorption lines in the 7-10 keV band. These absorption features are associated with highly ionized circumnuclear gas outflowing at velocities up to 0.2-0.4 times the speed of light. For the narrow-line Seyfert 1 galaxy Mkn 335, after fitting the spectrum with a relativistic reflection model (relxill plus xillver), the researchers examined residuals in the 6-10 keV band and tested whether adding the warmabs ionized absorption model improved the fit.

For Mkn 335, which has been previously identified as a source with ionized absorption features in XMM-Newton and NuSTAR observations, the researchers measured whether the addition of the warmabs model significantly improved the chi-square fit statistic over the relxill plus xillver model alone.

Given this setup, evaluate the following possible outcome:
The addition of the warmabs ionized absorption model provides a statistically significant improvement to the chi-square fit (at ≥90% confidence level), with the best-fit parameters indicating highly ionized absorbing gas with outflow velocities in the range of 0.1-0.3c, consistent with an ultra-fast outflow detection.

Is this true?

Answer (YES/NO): NO